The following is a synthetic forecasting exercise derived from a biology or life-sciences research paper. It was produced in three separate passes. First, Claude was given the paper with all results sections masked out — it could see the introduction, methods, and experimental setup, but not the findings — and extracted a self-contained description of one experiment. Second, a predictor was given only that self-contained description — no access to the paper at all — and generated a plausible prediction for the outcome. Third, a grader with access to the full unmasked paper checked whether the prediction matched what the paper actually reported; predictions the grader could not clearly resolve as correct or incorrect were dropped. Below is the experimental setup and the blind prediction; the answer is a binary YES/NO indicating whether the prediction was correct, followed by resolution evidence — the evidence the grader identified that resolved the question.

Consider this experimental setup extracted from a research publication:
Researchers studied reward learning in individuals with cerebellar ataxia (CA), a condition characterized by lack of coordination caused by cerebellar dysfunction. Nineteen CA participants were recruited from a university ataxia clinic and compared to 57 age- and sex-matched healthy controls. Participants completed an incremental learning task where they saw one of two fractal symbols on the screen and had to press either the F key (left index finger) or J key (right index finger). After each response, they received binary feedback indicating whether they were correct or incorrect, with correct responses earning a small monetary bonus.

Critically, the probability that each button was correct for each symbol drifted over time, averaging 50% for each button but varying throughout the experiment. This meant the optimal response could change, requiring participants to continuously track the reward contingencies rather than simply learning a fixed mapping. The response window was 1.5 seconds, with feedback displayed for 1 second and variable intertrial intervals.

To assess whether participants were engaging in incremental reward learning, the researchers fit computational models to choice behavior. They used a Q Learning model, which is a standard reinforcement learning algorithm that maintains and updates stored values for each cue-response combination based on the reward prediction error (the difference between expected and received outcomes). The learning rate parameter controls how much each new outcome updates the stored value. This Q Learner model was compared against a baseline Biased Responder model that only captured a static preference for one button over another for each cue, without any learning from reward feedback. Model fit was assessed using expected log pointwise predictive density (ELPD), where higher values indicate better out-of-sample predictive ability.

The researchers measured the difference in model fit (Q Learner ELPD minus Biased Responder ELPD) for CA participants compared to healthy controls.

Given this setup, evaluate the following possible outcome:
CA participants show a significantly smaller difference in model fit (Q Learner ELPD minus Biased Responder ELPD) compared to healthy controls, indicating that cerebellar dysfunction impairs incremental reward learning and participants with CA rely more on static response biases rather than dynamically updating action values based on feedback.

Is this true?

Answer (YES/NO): YES